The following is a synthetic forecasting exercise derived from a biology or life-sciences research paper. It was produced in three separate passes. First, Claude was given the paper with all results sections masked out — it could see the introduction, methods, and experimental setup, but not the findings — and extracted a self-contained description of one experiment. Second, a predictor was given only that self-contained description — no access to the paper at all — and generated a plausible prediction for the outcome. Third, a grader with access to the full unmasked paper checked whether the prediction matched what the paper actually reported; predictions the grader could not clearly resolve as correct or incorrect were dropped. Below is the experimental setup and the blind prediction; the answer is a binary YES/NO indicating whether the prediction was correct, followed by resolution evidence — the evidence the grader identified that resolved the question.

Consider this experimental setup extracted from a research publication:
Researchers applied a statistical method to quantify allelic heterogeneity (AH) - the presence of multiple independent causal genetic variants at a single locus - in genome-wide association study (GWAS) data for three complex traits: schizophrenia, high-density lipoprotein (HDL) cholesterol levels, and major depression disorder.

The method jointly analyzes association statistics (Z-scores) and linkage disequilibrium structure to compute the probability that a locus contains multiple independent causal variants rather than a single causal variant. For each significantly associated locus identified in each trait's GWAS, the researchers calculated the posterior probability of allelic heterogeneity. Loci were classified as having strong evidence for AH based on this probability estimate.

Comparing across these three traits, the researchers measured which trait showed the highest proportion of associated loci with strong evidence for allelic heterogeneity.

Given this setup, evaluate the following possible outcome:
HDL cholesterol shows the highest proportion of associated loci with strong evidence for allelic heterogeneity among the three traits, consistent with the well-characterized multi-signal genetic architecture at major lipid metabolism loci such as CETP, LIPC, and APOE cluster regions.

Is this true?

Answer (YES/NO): NO